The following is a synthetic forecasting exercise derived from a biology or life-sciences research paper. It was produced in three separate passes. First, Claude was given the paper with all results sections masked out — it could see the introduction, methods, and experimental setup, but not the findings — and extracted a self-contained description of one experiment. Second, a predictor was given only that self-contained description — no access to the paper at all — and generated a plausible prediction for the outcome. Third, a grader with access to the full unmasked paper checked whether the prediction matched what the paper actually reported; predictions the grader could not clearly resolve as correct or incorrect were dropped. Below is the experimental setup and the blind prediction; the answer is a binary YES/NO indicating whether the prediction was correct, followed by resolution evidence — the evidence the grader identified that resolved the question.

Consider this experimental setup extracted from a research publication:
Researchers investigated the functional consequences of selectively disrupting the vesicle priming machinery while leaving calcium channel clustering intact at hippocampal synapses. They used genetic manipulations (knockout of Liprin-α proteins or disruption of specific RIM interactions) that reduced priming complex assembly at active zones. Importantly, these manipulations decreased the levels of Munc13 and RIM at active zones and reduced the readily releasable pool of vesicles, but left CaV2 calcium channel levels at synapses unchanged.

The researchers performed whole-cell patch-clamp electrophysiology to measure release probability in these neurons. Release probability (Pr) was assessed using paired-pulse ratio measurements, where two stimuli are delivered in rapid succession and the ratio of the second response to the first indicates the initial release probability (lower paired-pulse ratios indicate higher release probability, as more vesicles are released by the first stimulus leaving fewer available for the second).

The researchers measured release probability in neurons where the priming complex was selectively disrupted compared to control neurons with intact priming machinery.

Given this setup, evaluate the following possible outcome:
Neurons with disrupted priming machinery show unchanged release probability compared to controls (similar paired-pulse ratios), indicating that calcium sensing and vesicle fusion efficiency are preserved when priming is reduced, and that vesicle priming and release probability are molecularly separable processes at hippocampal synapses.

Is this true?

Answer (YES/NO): NO